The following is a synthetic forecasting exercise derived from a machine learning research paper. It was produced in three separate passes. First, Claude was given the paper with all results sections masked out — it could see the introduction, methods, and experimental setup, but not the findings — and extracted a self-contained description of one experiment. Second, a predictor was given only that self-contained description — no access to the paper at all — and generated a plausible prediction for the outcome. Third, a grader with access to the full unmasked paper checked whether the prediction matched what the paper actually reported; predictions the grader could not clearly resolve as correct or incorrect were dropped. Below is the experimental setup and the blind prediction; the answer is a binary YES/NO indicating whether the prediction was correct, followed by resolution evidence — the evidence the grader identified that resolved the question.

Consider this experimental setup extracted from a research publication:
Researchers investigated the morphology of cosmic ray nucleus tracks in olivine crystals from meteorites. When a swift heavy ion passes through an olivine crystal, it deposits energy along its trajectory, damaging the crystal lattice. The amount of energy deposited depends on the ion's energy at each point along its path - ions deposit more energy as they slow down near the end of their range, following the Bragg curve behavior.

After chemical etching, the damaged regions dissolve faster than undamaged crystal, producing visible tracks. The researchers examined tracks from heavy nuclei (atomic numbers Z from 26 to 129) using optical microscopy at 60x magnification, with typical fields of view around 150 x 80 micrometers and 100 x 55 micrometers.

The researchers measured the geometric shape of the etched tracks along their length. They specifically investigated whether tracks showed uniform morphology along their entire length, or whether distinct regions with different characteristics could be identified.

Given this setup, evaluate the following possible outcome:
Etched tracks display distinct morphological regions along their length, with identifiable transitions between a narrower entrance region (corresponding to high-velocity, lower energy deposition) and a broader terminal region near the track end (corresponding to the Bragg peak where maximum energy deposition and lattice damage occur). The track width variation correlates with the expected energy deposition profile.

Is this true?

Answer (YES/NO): YES